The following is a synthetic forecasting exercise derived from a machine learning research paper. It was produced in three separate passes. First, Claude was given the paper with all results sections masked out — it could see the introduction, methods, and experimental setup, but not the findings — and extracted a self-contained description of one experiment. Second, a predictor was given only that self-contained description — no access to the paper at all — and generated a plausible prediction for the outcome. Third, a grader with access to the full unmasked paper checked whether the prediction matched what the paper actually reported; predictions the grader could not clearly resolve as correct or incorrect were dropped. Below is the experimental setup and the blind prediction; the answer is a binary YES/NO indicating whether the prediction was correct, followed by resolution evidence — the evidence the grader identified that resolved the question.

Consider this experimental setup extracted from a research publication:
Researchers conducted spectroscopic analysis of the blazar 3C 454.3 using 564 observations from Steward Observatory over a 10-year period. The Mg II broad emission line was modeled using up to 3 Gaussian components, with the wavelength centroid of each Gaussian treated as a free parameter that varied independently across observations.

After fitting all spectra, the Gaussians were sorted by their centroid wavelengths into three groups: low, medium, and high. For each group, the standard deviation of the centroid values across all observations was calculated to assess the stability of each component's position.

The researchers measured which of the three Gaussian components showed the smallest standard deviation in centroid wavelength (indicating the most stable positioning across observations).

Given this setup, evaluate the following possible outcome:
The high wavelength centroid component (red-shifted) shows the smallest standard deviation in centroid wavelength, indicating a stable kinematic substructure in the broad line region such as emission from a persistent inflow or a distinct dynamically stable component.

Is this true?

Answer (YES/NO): NO